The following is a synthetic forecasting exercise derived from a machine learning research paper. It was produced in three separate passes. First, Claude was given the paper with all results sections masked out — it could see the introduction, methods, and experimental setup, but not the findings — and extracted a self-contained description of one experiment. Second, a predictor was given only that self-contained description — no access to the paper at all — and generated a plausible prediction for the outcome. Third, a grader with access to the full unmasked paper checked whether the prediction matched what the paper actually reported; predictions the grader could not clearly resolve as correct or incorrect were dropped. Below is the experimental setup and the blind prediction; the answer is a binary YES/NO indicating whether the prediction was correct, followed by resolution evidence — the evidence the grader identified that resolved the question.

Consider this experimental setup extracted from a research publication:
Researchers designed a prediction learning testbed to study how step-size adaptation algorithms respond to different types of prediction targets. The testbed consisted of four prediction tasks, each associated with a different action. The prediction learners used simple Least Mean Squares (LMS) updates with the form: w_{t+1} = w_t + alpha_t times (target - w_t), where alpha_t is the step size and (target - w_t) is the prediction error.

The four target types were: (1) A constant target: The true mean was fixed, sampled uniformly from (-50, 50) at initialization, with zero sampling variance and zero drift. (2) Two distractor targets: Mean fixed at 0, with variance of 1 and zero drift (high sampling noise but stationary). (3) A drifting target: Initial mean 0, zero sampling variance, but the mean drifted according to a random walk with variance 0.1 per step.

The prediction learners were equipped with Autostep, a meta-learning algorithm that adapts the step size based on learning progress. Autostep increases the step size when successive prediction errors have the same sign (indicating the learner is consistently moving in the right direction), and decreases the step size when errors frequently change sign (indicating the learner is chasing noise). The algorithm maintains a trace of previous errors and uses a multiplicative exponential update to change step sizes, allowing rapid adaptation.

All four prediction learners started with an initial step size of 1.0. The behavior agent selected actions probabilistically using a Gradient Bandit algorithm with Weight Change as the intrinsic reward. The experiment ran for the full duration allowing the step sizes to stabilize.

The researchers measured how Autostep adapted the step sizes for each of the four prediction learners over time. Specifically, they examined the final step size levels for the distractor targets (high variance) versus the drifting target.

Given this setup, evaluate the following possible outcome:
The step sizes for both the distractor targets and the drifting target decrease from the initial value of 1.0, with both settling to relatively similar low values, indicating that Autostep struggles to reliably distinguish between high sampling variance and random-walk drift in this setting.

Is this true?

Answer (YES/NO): NO